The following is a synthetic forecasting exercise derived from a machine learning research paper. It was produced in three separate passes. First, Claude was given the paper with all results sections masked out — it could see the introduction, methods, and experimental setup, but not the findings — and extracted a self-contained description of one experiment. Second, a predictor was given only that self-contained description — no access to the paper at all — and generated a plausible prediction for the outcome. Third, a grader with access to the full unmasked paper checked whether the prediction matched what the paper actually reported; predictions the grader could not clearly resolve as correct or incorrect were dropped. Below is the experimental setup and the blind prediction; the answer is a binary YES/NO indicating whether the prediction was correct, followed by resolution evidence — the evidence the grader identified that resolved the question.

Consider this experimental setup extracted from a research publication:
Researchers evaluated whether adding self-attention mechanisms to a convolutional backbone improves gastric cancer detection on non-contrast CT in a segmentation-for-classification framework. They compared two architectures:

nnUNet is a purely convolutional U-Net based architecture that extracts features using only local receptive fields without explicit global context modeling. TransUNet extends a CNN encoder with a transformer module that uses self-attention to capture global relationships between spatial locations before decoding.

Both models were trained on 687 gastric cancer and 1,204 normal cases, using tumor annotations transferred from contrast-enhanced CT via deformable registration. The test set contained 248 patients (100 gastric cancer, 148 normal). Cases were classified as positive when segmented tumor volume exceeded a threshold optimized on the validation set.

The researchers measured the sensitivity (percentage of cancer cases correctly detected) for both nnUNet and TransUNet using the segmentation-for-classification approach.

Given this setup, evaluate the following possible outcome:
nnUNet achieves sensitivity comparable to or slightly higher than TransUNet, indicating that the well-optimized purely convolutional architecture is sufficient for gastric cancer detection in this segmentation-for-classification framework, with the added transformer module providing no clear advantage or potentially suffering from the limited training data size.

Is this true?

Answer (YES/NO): NO